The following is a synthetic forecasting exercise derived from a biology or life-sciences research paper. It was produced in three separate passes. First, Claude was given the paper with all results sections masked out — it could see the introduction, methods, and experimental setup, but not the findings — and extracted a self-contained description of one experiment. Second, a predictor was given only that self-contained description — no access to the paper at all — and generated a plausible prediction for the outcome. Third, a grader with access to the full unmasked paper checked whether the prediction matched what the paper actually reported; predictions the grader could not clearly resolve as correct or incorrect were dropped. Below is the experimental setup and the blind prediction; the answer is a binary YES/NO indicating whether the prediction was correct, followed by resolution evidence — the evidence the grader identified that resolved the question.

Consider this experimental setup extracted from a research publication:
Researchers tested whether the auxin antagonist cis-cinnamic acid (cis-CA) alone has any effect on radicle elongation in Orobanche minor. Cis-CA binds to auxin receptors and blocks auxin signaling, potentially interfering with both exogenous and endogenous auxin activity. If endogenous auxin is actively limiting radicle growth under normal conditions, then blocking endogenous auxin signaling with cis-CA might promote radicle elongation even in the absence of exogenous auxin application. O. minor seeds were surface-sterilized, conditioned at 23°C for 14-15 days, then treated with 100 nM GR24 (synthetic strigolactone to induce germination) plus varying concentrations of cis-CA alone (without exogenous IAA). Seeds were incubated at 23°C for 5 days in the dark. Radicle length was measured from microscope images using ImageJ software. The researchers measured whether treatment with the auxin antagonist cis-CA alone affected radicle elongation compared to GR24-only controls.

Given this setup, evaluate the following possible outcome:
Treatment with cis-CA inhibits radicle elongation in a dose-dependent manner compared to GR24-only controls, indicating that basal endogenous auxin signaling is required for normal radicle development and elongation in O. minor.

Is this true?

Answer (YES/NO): NO